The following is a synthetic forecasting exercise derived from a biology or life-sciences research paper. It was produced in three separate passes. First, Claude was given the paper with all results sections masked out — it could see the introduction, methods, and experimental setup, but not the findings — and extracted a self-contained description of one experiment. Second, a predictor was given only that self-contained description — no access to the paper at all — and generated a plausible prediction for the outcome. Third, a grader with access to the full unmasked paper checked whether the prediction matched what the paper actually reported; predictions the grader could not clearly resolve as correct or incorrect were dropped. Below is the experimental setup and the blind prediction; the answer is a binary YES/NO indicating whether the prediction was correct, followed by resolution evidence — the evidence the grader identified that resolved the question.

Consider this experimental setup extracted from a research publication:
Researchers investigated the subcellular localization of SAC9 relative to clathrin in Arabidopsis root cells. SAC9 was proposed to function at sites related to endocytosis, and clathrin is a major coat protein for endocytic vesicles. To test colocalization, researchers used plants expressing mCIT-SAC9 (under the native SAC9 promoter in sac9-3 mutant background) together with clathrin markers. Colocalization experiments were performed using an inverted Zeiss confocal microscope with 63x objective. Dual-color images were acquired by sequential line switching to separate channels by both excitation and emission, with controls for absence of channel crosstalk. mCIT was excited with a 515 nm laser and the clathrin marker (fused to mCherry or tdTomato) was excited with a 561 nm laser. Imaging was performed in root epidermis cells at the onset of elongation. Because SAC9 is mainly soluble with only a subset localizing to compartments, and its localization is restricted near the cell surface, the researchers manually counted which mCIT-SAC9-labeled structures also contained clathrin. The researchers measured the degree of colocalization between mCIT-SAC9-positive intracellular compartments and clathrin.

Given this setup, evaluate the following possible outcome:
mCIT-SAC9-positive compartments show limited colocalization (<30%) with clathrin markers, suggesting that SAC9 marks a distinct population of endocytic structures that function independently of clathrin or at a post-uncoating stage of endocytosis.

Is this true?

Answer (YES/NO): NO